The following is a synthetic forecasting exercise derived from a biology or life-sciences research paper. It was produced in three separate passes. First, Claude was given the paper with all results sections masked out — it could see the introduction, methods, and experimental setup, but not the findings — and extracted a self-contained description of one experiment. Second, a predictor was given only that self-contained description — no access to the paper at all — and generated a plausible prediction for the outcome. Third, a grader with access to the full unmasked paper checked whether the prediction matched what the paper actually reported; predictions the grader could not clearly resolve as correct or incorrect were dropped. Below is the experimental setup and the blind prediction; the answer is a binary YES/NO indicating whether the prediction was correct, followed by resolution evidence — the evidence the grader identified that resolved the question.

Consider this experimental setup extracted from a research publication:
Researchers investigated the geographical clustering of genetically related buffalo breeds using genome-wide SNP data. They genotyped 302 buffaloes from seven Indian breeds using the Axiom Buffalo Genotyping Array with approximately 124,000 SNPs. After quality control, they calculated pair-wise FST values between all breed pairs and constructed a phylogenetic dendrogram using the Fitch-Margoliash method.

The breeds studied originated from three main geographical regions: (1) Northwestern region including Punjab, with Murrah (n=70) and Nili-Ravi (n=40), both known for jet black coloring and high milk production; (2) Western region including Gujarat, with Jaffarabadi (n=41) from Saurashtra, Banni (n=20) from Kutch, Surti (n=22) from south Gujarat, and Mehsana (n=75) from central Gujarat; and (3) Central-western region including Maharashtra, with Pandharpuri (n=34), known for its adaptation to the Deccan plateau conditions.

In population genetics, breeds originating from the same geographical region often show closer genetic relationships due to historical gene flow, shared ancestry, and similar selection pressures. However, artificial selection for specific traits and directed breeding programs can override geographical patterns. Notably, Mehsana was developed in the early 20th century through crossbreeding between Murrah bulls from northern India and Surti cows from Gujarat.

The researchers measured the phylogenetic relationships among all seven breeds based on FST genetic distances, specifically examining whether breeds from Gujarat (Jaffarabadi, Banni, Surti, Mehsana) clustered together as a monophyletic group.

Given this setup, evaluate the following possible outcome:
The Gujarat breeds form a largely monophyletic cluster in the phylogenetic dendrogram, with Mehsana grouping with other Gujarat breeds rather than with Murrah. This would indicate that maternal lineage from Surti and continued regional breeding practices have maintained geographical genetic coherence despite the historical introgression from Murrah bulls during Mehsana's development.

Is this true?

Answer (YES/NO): NO